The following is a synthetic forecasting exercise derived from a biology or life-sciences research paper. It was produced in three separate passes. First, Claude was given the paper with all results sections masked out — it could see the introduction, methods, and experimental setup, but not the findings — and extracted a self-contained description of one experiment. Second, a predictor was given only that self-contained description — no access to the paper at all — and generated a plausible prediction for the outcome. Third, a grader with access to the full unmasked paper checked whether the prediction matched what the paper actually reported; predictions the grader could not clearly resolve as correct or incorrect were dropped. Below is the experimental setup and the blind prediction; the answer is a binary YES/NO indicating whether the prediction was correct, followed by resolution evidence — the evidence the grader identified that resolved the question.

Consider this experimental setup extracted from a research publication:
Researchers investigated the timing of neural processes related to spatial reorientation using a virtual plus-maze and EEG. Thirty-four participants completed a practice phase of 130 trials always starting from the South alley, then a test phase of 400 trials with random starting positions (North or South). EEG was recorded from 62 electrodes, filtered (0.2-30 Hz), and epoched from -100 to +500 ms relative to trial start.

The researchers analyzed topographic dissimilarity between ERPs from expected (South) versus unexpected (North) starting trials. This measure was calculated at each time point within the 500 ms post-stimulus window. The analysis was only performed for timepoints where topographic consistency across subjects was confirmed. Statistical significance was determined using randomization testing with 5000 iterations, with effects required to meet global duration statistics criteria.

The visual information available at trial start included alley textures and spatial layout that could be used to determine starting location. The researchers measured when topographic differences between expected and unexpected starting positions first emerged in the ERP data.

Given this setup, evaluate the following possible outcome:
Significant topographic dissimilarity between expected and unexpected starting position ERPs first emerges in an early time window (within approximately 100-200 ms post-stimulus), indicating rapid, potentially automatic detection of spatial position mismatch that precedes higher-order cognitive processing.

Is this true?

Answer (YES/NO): YES